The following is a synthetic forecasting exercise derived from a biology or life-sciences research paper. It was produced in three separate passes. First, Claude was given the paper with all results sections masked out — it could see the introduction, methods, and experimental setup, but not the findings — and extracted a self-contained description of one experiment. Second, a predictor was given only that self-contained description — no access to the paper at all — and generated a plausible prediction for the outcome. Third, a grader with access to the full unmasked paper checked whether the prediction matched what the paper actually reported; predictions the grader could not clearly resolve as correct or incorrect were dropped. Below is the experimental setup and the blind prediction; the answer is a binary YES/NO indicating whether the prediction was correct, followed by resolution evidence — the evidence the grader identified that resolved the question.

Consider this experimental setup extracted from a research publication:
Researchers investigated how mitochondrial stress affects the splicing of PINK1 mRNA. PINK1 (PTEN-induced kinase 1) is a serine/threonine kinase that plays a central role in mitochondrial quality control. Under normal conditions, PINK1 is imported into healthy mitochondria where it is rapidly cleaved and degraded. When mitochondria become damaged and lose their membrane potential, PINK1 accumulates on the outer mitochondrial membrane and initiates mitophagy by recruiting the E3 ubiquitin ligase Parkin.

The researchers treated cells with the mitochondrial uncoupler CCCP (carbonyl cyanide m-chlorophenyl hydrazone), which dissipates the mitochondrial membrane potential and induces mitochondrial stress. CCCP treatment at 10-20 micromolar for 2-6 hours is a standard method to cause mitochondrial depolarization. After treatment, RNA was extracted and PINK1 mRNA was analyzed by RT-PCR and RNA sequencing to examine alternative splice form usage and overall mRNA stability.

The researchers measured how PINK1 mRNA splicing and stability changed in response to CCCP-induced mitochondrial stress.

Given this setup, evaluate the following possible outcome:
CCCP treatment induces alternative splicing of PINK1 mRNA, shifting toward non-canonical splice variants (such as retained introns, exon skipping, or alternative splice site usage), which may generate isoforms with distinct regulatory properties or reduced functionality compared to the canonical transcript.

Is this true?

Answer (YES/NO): NO